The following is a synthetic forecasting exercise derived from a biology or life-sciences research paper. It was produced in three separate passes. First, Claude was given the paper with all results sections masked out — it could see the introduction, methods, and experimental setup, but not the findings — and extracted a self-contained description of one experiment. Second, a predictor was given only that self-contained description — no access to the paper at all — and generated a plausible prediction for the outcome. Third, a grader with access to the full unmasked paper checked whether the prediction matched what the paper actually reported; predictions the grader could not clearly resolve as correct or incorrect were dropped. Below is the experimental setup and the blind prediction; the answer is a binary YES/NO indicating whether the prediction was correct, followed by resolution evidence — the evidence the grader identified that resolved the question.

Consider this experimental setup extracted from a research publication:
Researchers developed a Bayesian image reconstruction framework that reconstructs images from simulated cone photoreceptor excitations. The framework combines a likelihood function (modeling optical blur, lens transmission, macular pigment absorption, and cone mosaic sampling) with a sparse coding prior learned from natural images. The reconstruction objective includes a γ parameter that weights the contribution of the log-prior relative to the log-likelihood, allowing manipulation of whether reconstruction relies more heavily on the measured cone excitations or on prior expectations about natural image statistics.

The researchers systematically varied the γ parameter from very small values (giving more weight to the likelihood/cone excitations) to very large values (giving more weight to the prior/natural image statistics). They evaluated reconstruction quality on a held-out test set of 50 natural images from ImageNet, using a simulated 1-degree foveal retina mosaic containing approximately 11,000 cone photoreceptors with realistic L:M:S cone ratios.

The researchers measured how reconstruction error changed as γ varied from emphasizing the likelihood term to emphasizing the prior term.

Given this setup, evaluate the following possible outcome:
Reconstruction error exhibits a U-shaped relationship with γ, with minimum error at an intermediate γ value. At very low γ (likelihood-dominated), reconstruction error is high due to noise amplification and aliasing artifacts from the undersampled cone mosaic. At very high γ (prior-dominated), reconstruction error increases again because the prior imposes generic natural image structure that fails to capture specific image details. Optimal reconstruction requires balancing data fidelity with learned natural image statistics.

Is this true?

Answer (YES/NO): YES